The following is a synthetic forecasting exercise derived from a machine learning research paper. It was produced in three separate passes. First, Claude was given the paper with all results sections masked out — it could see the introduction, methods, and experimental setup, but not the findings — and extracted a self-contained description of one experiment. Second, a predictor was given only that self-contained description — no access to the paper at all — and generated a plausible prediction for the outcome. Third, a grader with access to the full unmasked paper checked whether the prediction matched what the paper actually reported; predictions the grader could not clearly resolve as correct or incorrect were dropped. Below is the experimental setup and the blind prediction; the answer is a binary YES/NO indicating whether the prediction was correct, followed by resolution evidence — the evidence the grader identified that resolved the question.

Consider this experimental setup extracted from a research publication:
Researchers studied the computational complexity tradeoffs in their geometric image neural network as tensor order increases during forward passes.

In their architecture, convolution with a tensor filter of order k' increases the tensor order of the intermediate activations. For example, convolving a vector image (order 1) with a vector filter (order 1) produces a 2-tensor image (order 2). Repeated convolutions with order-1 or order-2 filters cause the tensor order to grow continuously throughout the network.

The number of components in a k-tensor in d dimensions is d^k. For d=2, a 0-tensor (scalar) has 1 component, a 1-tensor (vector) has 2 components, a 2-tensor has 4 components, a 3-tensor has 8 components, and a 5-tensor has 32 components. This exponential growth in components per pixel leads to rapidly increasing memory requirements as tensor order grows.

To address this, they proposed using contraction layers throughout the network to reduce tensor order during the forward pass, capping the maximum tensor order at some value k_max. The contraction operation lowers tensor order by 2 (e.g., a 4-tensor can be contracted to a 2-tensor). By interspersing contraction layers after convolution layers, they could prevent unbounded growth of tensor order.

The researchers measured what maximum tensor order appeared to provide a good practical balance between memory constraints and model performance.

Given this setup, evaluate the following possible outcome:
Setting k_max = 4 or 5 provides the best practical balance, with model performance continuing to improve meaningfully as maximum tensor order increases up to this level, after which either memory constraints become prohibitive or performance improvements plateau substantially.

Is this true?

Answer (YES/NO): YES